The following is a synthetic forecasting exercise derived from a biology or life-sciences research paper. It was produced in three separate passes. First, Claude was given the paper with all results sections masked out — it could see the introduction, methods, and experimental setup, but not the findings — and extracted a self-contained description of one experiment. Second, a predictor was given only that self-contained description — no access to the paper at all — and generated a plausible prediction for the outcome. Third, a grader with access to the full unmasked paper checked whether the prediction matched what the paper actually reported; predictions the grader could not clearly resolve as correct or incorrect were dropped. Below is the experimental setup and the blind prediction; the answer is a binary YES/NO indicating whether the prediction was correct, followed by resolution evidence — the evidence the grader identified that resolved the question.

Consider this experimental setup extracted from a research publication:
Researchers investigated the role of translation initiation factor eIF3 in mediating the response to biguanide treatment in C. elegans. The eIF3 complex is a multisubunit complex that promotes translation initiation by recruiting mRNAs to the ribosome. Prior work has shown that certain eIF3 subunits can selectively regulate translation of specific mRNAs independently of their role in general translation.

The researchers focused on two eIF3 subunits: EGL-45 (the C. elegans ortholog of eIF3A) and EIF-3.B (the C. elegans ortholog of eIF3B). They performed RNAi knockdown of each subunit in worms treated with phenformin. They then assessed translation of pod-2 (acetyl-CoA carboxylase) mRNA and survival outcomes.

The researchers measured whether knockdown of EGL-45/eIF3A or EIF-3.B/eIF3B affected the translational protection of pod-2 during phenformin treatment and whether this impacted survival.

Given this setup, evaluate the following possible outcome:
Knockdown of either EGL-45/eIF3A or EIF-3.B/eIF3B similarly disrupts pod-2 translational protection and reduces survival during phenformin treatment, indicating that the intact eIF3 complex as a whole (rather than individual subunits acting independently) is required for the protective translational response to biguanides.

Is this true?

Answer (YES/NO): NO